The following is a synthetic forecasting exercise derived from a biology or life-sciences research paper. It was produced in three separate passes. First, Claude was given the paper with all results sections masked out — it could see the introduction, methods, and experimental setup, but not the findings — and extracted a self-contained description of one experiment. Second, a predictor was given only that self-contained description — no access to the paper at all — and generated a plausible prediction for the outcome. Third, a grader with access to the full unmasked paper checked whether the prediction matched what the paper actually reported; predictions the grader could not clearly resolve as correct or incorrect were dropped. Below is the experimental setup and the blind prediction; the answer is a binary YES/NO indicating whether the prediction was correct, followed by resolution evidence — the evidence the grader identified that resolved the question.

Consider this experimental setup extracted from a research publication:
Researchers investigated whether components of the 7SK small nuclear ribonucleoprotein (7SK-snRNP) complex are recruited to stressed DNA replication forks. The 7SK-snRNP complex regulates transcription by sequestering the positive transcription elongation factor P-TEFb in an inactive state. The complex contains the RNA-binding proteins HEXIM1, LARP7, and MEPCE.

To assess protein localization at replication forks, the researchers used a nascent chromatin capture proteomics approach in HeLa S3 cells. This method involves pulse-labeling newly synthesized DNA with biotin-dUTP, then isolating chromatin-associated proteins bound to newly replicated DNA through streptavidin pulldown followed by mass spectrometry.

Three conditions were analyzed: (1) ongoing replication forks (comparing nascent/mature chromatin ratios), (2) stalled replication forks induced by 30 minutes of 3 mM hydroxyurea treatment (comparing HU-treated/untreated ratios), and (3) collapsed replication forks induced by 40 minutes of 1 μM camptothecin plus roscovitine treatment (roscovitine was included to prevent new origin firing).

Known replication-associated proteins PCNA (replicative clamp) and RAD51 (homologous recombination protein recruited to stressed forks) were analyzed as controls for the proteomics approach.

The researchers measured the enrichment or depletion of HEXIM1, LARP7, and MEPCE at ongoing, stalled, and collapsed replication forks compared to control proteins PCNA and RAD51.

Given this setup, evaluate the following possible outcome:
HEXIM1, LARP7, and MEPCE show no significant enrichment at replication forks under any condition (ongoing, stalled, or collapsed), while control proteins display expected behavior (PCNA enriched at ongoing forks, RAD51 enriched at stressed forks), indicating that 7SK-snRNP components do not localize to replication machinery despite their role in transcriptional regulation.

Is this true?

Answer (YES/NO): YES